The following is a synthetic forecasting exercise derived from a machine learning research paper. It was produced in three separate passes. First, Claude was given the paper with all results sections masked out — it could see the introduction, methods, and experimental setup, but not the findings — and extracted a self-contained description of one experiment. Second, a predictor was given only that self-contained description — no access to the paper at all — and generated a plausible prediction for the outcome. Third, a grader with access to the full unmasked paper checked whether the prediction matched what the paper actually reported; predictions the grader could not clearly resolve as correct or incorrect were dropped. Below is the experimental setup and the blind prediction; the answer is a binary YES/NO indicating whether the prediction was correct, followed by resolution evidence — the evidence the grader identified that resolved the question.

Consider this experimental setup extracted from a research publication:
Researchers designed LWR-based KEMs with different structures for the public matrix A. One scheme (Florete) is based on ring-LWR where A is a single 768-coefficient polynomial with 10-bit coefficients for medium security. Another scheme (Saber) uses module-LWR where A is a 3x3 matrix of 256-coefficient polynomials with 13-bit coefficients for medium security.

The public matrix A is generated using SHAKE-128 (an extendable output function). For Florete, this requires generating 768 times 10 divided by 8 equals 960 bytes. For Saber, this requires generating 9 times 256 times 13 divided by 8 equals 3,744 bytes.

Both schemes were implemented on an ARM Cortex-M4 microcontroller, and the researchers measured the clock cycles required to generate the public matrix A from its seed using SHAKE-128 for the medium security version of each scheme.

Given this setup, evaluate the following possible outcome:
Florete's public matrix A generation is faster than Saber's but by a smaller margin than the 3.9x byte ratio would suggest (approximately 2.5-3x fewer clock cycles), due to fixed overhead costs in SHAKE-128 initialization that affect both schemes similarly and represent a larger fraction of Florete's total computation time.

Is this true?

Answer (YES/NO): NO